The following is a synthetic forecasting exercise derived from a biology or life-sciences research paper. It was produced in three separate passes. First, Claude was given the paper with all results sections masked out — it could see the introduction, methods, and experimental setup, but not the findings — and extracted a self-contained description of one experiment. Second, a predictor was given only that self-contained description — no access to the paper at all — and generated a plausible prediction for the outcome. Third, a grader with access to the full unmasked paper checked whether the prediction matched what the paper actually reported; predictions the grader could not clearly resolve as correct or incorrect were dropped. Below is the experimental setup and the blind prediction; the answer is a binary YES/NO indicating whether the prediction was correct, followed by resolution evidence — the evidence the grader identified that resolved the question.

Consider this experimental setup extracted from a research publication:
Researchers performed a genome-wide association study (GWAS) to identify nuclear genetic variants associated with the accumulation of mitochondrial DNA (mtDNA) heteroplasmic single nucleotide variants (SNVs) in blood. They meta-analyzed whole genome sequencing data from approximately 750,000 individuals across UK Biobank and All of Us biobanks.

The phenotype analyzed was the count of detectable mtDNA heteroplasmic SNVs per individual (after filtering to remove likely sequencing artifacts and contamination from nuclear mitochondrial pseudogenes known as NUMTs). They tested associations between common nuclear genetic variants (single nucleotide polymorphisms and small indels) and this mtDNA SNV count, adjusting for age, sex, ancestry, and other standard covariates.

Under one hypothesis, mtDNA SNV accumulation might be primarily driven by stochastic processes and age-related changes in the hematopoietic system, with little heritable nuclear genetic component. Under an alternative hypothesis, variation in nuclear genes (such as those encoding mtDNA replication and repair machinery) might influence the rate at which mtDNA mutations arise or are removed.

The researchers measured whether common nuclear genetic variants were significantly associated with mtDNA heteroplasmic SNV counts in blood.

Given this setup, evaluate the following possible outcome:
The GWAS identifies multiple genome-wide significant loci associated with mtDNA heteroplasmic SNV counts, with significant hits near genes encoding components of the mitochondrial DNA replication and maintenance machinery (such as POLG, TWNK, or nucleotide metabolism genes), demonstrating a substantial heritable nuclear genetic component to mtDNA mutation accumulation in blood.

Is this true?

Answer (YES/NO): NO